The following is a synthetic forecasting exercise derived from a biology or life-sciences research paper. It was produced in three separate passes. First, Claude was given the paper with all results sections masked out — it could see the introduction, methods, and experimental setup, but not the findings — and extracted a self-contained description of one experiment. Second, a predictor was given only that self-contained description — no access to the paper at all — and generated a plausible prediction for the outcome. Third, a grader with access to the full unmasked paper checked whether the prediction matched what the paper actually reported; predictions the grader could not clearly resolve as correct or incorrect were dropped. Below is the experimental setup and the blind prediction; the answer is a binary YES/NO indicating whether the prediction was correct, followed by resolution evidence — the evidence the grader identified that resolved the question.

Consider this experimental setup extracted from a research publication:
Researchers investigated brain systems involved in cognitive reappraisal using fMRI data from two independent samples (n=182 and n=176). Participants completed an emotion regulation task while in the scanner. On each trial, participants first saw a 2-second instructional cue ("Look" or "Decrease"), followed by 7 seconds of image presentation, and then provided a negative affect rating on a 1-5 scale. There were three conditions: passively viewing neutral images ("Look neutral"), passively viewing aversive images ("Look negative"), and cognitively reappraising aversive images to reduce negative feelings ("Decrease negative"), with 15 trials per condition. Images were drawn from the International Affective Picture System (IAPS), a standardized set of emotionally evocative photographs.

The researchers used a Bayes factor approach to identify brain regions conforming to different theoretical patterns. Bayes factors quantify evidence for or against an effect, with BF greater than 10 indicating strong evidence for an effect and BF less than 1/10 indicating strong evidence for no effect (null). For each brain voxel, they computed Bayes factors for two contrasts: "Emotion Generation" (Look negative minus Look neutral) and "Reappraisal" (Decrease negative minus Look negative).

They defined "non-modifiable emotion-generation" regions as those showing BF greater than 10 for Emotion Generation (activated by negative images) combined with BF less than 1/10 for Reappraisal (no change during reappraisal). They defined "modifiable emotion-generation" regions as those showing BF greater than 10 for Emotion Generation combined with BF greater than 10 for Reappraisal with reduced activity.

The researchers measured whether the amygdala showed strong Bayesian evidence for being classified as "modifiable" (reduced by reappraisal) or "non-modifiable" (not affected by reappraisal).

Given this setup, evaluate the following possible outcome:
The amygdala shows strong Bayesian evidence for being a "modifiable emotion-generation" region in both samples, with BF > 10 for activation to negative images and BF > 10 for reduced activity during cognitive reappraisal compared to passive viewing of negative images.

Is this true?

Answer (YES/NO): NO